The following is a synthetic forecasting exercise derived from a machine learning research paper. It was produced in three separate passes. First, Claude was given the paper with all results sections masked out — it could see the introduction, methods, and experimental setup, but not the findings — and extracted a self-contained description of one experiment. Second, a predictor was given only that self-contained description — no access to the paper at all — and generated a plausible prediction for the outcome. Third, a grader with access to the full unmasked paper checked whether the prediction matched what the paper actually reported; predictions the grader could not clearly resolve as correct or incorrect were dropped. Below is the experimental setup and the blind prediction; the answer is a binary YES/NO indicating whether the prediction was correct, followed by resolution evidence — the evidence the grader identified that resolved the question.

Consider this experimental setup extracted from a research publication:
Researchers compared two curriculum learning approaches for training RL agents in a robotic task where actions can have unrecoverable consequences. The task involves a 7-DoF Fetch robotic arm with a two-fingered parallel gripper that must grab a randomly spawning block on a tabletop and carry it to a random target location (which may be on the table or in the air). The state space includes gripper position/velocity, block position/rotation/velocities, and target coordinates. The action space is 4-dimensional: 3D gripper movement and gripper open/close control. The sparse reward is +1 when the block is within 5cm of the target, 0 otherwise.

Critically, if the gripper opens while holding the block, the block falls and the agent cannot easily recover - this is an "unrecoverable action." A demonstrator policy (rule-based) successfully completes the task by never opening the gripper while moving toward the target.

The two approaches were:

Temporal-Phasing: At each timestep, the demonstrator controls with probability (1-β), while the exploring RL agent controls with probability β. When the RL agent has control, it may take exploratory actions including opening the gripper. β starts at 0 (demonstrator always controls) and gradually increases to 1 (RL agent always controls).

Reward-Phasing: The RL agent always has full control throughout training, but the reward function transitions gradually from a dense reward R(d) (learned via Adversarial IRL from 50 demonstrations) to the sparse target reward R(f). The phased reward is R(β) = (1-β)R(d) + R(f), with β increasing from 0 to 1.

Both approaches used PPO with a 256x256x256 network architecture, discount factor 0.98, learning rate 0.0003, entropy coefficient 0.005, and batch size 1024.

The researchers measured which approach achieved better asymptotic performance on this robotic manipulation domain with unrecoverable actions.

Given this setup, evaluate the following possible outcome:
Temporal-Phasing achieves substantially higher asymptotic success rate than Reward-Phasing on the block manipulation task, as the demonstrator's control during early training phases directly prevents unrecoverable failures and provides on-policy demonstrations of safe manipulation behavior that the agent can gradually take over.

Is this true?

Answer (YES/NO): NO